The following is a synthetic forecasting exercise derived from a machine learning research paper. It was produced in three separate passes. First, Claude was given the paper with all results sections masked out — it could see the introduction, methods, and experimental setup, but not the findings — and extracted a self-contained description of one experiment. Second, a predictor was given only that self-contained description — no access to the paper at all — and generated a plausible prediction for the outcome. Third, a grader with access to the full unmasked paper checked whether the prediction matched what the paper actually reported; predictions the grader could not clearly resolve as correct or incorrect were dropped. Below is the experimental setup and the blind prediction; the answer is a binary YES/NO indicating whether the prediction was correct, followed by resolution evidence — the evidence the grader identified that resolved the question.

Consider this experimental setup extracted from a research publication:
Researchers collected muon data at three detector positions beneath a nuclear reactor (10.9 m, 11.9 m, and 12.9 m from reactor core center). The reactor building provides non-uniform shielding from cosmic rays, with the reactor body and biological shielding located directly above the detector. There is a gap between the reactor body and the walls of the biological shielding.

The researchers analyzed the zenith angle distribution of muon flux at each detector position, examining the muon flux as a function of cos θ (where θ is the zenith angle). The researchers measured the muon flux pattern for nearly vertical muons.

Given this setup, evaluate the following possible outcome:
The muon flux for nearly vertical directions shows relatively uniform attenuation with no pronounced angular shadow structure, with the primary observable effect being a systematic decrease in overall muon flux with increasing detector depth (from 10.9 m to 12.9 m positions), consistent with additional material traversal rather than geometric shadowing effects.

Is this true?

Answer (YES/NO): NO